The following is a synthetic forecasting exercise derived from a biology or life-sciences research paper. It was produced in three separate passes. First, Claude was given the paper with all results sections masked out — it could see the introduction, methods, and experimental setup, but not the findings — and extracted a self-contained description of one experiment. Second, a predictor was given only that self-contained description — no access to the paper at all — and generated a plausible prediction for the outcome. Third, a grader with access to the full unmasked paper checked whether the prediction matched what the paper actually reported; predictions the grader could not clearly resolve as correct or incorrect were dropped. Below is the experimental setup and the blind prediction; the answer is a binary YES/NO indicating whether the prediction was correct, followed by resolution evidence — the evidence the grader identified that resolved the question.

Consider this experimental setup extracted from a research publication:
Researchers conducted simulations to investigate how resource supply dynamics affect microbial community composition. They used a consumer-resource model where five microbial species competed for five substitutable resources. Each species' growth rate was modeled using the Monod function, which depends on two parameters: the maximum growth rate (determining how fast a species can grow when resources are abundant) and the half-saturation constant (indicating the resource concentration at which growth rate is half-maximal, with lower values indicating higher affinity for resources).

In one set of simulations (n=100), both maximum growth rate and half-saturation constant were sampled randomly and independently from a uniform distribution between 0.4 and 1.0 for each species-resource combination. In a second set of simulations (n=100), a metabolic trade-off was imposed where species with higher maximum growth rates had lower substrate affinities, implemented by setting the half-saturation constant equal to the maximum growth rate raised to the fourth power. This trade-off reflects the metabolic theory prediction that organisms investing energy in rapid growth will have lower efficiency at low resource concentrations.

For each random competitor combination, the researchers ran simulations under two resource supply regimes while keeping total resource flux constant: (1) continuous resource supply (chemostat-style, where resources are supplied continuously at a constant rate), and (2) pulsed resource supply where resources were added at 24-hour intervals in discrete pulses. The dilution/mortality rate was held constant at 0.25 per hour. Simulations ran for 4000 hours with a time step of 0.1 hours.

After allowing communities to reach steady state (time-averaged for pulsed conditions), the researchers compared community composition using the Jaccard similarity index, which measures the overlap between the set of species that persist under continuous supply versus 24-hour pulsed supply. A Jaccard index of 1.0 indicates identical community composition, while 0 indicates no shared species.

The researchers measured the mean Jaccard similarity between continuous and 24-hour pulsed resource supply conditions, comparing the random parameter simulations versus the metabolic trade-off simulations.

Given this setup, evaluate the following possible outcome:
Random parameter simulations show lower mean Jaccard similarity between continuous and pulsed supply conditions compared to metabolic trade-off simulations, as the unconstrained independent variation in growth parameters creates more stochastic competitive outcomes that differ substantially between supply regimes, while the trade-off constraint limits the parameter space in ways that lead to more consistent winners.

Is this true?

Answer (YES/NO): NO